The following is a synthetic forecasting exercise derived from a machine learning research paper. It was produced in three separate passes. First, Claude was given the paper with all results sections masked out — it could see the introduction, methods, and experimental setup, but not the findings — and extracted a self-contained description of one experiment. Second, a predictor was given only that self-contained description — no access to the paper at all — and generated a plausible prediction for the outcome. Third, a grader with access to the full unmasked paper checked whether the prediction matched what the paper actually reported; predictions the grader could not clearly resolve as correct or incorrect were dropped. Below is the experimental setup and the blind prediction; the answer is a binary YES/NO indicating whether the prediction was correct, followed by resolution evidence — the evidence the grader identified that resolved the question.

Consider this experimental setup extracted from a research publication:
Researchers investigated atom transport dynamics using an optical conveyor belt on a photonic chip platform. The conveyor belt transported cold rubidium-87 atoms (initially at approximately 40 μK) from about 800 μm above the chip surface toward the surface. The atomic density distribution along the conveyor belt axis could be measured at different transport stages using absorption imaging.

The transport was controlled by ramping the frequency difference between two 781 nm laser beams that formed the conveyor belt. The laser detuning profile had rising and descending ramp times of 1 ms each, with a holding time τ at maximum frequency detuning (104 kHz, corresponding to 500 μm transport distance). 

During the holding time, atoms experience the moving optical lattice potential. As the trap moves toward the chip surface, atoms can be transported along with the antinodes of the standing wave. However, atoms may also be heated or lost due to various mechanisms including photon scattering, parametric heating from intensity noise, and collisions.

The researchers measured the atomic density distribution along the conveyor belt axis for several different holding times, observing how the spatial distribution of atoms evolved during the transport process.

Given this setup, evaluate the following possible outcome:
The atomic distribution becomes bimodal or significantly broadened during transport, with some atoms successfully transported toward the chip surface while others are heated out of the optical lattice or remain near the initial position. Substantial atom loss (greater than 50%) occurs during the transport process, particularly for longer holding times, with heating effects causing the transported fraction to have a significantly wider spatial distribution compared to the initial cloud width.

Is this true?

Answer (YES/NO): NO